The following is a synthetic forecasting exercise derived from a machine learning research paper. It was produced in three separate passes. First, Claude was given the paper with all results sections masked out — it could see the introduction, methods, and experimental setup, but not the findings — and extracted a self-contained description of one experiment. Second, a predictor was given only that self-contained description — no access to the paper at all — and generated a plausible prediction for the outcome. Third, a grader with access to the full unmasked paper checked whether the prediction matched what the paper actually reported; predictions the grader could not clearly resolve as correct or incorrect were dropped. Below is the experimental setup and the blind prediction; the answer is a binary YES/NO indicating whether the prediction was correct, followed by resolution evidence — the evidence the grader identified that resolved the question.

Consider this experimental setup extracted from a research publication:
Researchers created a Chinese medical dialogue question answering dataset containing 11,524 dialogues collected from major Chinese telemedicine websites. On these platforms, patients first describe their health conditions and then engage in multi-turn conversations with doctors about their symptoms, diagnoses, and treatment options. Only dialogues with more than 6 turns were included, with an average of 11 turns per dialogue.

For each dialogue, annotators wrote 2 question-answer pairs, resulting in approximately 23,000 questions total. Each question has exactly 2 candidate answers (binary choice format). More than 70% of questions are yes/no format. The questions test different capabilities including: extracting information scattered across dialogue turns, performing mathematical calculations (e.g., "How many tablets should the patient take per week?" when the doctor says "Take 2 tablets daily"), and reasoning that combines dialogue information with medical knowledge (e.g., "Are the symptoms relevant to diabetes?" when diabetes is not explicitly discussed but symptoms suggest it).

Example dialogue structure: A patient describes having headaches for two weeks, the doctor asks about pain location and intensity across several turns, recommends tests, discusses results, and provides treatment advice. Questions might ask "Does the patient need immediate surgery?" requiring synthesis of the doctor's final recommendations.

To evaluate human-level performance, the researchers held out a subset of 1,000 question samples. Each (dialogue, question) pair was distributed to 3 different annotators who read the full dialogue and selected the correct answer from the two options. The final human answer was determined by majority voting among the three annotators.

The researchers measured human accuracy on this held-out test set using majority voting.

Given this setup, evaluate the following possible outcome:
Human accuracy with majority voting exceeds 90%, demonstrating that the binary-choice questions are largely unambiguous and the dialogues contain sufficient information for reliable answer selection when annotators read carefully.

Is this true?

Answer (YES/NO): YES